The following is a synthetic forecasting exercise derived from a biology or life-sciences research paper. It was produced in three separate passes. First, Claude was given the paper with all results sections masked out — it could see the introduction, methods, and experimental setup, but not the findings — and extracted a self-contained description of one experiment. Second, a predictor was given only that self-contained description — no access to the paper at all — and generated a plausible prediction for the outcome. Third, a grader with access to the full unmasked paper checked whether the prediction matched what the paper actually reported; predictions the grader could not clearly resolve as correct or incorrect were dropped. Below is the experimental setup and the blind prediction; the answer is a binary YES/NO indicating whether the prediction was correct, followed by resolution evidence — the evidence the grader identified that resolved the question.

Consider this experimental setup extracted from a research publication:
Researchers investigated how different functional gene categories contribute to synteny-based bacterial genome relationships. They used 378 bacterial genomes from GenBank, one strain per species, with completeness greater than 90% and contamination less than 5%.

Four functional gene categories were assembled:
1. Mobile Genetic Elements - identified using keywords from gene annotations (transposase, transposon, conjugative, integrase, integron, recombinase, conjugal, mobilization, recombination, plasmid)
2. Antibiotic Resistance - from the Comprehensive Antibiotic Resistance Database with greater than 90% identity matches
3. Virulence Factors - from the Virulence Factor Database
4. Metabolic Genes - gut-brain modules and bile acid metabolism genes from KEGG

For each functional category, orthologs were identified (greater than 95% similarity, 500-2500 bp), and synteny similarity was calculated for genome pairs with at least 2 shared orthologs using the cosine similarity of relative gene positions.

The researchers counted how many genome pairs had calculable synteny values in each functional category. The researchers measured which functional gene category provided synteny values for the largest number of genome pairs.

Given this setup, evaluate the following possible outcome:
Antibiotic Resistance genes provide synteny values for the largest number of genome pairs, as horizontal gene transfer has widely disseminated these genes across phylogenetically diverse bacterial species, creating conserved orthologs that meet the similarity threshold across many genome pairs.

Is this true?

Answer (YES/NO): NO